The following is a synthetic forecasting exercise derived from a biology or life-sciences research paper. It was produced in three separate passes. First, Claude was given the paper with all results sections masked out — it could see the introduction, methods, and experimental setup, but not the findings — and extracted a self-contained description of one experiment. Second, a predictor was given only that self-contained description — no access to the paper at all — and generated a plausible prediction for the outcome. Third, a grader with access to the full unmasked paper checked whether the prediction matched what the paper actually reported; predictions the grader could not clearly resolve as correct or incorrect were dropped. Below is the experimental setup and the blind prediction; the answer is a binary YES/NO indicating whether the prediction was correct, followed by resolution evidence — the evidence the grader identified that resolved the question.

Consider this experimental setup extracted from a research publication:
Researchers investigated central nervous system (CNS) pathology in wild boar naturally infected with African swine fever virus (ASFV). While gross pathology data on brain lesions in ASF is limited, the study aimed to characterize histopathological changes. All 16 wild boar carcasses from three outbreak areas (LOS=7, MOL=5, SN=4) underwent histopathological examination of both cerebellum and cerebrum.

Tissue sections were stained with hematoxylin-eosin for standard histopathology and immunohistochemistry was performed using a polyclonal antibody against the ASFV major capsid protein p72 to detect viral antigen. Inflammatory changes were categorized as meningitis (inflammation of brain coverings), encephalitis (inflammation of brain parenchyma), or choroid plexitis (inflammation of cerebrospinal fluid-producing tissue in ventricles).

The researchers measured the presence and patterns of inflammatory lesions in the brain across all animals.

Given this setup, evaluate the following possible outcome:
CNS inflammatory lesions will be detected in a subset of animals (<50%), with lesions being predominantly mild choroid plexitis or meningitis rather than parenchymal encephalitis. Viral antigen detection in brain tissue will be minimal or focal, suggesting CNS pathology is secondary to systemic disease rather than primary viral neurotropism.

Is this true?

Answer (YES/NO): NO